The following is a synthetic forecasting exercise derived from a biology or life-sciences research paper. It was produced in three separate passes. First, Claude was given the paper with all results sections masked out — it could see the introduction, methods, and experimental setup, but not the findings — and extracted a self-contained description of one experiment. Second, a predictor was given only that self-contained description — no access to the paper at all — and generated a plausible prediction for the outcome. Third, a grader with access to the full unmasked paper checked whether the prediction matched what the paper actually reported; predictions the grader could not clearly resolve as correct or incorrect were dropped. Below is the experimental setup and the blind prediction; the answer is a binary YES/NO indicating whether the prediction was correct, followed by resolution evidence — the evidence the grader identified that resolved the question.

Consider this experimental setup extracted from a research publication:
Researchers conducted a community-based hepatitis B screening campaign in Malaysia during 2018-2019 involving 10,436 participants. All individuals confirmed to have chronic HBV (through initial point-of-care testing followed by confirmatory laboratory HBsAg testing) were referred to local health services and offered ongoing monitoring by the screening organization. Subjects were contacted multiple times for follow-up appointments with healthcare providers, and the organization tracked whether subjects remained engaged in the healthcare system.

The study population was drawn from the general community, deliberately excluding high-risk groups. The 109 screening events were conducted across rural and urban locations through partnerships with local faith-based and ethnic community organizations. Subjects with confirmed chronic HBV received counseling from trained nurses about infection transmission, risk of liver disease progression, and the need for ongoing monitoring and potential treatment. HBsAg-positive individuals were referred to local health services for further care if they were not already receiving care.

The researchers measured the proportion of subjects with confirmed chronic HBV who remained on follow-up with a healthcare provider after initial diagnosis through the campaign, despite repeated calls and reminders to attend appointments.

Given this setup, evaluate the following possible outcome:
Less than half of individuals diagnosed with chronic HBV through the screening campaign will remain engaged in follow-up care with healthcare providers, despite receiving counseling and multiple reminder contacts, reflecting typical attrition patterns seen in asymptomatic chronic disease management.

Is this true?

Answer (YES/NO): NO